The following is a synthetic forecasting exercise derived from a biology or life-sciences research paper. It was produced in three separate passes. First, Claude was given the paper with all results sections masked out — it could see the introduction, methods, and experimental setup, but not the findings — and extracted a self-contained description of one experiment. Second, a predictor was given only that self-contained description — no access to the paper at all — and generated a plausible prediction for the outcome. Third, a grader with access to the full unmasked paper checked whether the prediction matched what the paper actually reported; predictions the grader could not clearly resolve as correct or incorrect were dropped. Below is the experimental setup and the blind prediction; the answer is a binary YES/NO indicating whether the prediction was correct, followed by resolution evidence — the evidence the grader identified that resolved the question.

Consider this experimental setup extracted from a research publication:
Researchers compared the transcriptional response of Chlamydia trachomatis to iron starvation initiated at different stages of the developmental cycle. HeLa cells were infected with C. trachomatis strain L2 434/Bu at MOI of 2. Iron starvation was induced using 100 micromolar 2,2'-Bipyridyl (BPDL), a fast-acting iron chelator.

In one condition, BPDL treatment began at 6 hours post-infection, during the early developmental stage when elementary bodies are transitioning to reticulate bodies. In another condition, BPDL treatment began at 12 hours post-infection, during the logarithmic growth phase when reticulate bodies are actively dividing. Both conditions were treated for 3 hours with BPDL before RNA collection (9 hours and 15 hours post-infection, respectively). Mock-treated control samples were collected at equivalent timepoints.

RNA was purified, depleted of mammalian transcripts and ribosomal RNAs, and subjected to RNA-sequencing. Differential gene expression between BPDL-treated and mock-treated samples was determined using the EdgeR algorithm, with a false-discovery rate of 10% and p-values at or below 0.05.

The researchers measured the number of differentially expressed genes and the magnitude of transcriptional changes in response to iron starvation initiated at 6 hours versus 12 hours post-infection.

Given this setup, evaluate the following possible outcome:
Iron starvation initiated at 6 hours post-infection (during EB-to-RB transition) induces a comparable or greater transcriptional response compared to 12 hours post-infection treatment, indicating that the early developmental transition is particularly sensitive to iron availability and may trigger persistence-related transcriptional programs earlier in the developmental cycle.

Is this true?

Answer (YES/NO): YES